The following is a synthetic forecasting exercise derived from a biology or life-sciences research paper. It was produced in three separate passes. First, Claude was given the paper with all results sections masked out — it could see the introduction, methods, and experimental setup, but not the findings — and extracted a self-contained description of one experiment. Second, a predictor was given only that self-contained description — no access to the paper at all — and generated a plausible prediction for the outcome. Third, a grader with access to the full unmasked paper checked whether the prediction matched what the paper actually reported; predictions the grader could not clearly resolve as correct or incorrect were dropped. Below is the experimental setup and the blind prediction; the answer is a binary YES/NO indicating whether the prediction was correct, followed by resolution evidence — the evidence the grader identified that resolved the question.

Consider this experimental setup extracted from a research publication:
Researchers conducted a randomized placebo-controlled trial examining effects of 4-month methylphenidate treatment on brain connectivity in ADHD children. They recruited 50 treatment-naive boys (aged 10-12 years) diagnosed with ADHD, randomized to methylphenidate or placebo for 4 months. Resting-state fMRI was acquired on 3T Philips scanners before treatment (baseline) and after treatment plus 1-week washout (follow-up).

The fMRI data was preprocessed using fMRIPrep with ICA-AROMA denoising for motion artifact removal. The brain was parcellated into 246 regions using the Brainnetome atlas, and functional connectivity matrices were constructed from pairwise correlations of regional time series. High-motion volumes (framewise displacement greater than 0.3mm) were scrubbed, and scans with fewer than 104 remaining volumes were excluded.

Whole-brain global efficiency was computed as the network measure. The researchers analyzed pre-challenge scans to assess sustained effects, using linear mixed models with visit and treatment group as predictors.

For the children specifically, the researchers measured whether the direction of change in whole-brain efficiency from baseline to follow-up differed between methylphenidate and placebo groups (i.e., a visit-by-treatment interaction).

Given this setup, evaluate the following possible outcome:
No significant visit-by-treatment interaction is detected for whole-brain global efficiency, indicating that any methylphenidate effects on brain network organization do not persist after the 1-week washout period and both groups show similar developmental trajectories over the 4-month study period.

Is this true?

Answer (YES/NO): YES